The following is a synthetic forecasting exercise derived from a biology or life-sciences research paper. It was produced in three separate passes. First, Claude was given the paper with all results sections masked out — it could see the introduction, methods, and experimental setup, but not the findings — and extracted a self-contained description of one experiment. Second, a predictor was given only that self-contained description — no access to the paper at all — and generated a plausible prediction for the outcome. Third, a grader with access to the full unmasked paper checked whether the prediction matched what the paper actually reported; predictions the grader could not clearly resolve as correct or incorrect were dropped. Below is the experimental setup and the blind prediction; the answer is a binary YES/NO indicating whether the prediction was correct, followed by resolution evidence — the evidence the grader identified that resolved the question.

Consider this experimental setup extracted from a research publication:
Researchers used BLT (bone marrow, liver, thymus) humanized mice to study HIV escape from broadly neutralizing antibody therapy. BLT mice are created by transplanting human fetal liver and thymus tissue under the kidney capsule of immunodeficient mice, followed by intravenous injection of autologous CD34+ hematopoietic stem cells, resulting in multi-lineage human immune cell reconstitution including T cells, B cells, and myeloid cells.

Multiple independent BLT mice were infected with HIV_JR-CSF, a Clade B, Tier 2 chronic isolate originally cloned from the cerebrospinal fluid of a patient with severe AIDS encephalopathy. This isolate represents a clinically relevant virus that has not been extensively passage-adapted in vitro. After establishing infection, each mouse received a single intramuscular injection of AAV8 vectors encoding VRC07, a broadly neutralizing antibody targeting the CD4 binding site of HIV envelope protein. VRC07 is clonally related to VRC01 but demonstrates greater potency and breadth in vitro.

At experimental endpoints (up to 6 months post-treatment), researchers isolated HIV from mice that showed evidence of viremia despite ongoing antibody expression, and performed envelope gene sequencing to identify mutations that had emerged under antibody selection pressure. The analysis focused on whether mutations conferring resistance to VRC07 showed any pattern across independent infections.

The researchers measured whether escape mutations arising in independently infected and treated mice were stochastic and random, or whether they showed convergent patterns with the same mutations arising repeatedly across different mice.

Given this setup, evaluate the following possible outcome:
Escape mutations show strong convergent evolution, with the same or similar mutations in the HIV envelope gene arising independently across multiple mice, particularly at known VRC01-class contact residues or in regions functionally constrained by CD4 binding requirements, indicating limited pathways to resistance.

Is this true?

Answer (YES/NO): YES